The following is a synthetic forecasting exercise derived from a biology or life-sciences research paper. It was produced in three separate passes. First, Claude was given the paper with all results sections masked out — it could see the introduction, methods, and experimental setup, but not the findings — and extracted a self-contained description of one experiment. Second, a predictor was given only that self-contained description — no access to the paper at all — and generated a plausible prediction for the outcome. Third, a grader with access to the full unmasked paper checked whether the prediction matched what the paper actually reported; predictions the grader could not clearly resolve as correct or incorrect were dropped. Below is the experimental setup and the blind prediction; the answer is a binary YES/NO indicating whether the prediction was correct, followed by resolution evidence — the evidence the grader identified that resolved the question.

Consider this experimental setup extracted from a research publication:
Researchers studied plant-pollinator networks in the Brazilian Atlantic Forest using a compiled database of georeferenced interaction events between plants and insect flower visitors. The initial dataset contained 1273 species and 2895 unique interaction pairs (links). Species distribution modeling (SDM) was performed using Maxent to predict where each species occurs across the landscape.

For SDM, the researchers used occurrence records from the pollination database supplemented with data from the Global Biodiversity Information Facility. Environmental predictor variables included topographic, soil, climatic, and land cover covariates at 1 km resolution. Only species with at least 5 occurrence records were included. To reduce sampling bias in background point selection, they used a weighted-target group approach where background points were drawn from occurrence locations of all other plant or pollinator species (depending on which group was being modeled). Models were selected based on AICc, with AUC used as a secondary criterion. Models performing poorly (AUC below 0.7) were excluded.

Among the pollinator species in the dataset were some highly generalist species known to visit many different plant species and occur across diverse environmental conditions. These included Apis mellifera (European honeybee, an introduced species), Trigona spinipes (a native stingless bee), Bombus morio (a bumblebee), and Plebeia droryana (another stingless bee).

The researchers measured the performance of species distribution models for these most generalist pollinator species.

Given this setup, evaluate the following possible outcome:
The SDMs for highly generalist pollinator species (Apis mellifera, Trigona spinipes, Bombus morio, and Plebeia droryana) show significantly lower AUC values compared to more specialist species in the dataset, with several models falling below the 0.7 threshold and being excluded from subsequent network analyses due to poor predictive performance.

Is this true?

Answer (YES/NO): YES